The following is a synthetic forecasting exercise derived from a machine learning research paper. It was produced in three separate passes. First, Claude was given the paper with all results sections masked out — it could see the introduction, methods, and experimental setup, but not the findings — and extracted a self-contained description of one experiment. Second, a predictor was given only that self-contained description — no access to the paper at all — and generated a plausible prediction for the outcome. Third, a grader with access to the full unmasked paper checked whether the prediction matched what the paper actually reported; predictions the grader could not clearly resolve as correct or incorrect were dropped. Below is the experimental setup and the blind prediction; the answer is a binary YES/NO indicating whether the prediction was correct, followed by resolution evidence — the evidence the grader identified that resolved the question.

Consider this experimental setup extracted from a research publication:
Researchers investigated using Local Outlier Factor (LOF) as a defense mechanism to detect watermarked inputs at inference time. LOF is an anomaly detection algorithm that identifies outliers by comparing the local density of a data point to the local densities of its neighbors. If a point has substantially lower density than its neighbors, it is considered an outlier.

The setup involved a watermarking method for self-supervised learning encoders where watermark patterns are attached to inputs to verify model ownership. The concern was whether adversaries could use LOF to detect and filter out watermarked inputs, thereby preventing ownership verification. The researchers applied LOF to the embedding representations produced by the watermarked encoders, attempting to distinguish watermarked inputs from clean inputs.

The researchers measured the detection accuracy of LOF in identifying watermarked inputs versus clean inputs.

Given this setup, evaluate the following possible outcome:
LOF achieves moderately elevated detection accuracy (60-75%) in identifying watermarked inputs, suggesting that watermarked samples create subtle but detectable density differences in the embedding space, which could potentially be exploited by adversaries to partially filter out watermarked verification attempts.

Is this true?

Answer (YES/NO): NO